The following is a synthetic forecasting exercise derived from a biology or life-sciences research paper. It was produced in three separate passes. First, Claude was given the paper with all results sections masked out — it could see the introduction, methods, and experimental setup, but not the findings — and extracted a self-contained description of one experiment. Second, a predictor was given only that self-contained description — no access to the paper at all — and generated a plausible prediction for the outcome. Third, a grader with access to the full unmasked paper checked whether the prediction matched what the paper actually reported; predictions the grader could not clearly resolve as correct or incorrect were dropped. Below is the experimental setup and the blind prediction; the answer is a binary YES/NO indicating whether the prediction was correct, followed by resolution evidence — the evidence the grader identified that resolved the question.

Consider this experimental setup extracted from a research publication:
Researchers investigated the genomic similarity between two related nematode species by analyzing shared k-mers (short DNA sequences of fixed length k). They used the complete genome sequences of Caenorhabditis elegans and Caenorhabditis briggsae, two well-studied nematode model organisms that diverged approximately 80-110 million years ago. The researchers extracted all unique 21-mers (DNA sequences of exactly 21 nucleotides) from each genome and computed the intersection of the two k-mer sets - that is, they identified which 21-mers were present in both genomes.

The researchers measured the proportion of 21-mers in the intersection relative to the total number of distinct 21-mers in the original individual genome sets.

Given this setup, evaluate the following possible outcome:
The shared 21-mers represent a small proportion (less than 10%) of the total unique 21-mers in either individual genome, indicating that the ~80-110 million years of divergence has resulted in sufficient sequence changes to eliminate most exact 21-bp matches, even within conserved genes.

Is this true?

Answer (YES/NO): YES